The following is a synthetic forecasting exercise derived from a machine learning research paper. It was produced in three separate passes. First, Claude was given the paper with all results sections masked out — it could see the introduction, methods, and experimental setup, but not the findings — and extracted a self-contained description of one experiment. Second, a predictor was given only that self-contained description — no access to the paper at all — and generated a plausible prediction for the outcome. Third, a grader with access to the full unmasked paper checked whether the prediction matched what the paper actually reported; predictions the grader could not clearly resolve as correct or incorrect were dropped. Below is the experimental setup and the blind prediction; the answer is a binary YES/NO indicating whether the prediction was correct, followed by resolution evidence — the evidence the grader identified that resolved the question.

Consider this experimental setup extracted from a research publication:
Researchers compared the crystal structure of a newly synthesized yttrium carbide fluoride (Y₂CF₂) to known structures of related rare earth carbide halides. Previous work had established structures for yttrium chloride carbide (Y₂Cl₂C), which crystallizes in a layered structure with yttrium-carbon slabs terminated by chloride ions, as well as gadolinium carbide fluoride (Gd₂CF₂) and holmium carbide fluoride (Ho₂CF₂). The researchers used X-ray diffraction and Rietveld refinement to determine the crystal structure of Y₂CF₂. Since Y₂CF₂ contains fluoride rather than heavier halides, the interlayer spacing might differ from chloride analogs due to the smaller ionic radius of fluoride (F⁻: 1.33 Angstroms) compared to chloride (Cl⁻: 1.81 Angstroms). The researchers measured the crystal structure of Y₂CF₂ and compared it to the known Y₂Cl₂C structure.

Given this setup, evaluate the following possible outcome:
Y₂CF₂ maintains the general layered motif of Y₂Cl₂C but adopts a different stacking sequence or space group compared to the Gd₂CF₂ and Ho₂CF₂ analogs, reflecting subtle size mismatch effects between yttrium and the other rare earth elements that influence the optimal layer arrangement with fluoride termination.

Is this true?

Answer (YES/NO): NO